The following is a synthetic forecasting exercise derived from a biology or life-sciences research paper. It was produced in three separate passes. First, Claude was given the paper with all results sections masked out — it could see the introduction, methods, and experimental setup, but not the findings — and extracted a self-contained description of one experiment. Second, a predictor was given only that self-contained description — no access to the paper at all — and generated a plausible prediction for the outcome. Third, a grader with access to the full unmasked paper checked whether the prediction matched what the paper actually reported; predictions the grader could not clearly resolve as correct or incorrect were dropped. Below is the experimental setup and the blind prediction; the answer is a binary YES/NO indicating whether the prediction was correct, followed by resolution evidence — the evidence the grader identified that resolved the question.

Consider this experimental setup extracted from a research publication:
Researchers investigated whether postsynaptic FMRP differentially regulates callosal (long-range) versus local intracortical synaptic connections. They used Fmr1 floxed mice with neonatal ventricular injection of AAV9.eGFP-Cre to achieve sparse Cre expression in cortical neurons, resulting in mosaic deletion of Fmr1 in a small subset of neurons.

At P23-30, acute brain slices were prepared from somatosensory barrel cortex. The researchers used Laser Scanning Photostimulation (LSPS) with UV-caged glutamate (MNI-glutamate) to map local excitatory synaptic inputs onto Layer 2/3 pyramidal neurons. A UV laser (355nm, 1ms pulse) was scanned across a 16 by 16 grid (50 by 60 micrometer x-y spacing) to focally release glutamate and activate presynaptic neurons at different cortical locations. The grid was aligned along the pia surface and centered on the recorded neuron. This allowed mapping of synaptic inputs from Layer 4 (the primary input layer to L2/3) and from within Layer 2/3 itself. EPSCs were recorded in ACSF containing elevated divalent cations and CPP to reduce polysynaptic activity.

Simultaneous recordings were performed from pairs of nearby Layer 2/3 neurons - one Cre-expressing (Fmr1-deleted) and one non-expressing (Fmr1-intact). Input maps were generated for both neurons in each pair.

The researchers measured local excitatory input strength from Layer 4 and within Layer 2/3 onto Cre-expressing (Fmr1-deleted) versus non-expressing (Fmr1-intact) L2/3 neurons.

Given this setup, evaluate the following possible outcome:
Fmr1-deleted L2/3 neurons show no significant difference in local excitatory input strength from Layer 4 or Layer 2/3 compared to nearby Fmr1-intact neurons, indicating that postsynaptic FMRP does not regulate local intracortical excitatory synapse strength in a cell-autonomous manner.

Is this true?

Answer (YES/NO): YES